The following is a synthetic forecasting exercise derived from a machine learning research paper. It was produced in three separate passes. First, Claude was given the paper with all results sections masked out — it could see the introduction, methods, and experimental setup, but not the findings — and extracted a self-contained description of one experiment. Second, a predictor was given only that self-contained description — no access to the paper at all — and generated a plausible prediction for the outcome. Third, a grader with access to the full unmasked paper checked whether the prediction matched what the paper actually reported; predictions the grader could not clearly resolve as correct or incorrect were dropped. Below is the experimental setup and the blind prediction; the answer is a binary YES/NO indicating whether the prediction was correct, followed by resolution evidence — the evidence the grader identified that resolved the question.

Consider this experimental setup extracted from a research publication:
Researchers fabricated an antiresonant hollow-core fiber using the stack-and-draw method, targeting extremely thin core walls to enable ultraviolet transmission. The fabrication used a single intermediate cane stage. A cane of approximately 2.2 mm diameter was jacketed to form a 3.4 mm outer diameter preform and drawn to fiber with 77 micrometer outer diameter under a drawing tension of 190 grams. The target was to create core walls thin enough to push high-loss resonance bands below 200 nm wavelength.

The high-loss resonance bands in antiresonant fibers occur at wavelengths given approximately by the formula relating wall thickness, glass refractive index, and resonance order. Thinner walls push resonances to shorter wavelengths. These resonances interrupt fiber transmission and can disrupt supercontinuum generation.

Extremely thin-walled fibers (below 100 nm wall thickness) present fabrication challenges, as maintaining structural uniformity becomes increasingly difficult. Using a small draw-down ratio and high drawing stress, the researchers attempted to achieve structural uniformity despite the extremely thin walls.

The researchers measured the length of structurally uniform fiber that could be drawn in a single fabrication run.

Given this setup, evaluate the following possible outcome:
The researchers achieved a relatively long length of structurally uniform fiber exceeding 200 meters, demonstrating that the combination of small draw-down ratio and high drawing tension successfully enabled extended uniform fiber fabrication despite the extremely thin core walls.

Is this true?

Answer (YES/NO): NO